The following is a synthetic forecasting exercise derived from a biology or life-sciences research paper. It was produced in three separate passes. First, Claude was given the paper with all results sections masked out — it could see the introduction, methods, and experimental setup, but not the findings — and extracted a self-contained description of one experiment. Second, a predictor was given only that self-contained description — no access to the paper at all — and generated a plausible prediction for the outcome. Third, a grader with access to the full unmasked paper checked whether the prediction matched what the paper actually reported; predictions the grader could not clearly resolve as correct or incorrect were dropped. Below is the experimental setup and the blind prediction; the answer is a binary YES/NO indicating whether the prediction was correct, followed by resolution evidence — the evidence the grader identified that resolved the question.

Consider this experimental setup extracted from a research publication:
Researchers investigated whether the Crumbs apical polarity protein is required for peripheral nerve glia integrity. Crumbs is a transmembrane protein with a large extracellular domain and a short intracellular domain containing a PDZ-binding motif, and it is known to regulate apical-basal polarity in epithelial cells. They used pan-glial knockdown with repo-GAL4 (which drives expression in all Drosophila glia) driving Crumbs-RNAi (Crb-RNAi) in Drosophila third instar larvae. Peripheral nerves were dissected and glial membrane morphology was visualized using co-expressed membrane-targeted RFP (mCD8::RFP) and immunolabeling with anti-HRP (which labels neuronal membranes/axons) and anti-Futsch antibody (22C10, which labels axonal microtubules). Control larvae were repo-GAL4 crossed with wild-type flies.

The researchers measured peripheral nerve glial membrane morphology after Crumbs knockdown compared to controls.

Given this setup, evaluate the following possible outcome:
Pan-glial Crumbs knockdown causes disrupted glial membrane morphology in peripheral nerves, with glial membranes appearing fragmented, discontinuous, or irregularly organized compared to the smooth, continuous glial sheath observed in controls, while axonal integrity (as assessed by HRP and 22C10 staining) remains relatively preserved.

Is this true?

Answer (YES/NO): NO